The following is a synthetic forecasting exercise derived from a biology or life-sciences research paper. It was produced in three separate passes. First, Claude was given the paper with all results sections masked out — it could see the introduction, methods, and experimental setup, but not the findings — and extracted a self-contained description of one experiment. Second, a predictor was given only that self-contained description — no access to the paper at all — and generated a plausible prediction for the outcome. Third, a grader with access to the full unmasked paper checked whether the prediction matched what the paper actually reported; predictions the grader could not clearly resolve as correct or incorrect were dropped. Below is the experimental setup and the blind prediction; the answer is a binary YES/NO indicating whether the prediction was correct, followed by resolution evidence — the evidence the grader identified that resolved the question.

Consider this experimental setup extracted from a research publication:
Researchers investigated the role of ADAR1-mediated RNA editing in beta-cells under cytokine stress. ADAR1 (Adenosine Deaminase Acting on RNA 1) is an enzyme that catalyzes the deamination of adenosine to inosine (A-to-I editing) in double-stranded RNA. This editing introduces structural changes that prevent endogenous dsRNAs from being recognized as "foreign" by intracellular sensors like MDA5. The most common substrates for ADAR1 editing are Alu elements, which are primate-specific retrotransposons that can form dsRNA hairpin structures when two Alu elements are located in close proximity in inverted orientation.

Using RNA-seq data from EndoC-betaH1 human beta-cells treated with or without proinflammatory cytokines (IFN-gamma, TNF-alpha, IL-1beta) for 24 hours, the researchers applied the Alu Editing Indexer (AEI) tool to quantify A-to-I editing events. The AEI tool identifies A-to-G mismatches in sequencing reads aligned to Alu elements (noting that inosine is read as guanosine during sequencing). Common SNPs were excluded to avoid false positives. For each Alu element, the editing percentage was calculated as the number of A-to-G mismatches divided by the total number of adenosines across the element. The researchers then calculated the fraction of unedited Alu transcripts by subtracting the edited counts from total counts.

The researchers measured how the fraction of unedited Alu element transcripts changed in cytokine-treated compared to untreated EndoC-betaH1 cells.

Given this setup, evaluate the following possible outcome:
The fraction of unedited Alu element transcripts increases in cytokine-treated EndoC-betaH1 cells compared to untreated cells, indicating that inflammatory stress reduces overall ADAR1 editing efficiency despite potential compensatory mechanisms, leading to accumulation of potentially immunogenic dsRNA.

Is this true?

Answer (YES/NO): NO